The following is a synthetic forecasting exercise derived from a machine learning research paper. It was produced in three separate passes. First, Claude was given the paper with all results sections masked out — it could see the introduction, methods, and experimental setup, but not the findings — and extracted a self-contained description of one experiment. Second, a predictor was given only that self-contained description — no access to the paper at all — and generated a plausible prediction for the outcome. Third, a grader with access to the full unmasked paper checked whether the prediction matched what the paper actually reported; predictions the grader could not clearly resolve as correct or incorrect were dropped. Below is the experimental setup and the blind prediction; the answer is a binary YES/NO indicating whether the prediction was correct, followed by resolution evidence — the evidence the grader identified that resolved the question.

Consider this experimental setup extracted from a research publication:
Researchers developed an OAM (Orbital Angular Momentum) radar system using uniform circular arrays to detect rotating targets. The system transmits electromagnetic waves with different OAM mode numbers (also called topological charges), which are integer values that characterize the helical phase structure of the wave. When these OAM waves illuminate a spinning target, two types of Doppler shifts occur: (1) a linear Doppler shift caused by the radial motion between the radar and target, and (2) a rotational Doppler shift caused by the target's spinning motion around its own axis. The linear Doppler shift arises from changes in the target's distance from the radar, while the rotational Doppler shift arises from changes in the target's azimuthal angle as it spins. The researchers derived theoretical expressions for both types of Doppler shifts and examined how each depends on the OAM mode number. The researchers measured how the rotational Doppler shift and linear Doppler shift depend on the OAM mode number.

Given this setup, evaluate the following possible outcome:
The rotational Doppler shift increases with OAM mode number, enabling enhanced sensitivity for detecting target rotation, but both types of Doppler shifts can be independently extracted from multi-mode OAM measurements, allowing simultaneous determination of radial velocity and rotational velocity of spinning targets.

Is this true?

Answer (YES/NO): YES